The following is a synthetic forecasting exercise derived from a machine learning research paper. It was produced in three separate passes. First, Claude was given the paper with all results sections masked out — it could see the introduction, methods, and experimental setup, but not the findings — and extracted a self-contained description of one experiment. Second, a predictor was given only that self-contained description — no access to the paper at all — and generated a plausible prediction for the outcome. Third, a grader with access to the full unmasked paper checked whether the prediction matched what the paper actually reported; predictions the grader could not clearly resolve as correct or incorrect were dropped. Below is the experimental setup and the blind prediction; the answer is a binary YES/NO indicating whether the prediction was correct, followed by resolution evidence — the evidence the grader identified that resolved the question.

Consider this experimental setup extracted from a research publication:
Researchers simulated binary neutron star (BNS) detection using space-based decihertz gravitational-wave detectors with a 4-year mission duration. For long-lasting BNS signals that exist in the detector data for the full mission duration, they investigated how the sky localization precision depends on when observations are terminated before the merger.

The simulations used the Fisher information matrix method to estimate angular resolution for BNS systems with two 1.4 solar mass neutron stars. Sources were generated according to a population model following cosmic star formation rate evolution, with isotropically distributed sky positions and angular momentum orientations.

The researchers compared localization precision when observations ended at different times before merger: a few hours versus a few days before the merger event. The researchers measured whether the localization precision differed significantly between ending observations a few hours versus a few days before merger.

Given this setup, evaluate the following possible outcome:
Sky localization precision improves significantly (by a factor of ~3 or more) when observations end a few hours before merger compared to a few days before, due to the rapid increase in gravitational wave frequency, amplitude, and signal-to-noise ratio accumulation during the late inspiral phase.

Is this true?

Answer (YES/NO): NO